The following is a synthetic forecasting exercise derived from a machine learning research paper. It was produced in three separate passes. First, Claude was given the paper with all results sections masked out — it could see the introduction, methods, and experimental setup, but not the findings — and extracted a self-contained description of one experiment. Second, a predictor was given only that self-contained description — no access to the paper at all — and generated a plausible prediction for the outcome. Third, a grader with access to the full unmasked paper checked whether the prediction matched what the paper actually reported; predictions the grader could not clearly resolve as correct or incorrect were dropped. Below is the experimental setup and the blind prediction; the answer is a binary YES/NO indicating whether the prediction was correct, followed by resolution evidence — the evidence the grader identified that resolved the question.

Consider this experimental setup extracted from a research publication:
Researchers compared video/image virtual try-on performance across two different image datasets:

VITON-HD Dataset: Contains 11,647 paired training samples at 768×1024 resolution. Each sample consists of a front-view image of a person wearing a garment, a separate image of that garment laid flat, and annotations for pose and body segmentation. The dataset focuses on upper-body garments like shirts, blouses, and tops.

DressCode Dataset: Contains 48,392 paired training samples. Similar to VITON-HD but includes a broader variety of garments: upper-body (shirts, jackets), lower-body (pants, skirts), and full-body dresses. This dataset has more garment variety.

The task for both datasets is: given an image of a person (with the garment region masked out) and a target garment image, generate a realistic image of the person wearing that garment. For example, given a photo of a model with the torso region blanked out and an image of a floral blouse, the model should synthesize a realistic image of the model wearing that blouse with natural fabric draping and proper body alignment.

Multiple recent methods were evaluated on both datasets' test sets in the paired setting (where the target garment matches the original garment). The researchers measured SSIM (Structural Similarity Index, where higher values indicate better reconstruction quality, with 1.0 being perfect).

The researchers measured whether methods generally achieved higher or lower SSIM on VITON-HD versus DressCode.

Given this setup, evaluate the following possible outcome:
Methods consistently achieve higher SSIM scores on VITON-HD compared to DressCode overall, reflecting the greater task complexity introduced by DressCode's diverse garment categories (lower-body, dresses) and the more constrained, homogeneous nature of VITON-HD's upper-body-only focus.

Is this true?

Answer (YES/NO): NO